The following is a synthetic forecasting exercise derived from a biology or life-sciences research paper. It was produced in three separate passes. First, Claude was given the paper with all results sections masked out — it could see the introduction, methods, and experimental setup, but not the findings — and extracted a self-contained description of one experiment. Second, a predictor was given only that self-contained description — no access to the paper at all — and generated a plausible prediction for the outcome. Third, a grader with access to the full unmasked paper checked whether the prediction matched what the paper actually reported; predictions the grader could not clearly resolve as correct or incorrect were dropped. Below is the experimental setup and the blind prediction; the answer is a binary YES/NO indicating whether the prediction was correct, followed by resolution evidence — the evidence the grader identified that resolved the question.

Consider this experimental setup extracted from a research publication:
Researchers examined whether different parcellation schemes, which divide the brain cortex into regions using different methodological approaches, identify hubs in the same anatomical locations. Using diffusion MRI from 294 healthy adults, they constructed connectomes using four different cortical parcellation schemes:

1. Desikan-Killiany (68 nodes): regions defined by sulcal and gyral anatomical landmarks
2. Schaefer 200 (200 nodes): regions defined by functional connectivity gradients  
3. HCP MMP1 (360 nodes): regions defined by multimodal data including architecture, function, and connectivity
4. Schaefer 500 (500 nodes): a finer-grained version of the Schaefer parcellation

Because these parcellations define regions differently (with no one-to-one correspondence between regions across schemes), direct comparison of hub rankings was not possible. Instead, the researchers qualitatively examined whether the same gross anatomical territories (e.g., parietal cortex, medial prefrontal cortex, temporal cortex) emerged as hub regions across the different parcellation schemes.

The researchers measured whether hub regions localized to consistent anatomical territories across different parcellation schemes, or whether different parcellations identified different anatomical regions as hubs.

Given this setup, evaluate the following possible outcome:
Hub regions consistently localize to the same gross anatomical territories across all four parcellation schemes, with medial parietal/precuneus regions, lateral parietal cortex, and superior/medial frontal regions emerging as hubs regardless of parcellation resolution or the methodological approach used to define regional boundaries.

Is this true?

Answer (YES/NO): NO